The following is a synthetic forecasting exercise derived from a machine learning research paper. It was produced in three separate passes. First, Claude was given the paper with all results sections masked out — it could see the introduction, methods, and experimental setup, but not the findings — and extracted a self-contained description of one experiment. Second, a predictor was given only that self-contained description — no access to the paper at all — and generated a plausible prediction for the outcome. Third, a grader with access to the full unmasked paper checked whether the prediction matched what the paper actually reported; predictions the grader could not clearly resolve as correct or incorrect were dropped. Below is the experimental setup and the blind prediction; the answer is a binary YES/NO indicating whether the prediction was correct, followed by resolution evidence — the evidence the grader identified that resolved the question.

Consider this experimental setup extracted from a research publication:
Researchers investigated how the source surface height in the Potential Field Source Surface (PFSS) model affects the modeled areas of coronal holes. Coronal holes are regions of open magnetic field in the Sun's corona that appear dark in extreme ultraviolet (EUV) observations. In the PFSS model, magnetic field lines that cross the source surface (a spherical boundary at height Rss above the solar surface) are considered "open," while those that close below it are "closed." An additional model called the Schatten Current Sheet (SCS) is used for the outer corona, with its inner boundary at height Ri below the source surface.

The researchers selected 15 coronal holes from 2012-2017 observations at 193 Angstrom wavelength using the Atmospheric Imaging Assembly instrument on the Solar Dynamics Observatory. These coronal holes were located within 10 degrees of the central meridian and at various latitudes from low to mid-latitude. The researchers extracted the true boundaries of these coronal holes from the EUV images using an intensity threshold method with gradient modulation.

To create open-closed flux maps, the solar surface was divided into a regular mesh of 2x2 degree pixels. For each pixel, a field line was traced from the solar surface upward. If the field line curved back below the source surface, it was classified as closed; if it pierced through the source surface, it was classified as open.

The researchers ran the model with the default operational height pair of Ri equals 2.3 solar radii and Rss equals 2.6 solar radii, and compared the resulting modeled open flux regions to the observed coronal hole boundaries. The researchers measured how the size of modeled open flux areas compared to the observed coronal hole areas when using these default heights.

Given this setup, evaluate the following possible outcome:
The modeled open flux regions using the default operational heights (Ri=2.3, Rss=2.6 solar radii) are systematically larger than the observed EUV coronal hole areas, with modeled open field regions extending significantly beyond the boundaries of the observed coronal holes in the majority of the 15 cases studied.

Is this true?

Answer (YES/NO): NO